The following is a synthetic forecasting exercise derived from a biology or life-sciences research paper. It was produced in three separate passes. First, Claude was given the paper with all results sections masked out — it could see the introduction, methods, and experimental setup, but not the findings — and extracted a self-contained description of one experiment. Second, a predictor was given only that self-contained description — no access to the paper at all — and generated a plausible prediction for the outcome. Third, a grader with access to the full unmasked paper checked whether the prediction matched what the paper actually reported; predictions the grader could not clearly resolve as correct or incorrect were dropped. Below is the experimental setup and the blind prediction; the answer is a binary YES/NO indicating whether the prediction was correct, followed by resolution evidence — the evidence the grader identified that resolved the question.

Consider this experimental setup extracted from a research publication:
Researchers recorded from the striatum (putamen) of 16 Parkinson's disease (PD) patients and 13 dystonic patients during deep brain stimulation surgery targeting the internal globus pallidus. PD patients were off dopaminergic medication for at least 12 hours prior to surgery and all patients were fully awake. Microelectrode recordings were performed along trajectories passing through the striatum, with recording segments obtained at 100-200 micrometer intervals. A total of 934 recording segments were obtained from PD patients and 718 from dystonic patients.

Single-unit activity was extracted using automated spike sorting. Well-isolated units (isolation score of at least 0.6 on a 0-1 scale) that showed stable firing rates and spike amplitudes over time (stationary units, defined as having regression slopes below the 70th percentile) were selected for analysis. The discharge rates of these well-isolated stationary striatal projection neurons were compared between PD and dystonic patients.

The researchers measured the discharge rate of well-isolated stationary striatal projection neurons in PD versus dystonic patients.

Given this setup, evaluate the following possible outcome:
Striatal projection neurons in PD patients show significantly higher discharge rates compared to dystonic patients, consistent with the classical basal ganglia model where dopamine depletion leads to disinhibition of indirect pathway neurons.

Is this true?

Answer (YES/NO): NO